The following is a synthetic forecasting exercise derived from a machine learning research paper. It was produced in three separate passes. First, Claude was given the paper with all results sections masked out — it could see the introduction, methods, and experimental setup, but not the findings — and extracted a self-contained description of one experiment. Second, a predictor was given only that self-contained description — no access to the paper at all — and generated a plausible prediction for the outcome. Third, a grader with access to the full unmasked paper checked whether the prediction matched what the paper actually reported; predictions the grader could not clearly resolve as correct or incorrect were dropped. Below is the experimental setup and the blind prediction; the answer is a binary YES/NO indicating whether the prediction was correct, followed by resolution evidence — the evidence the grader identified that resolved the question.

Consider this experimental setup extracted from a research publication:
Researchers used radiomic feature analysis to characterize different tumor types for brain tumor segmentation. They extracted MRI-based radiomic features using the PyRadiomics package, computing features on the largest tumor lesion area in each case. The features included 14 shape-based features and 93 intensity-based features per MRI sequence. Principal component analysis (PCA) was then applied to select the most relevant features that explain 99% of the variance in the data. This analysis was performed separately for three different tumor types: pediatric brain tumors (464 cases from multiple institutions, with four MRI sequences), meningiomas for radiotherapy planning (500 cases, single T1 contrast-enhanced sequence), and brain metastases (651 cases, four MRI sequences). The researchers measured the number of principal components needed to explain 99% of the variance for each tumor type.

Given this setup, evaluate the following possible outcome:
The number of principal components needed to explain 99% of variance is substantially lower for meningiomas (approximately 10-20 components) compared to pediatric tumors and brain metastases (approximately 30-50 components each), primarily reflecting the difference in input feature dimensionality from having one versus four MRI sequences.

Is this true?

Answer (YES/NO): NO